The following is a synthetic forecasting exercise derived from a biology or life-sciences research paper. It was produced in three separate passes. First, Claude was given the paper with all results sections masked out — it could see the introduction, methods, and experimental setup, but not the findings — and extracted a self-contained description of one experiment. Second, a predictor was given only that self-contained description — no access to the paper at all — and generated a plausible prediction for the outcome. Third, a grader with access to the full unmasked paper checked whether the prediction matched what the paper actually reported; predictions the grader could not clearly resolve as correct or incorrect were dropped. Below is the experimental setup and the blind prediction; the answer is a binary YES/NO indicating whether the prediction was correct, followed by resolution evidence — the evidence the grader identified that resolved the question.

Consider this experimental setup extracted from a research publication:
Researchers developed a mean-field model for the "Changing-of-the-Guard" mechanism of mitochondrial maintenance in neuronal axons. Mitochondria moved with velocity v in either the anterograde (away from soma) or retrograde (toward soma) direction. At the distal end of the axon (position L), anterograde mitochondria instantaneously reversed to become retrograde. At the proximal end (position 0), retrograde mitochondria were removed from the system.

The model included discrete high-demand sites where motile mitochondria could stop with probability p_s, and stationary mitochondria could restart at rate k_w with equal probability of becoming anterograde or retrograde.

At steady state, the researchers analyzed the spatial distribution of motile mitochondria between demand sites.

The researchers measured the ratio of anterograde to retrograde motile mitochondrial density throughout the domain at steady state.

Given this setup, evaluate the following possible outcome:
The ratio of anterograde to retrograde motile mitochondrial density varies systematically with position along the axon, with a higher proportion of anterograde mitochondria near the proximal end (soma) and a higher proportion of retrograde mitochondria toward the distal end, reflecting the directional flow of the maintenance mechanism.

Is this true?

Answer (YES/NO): NO